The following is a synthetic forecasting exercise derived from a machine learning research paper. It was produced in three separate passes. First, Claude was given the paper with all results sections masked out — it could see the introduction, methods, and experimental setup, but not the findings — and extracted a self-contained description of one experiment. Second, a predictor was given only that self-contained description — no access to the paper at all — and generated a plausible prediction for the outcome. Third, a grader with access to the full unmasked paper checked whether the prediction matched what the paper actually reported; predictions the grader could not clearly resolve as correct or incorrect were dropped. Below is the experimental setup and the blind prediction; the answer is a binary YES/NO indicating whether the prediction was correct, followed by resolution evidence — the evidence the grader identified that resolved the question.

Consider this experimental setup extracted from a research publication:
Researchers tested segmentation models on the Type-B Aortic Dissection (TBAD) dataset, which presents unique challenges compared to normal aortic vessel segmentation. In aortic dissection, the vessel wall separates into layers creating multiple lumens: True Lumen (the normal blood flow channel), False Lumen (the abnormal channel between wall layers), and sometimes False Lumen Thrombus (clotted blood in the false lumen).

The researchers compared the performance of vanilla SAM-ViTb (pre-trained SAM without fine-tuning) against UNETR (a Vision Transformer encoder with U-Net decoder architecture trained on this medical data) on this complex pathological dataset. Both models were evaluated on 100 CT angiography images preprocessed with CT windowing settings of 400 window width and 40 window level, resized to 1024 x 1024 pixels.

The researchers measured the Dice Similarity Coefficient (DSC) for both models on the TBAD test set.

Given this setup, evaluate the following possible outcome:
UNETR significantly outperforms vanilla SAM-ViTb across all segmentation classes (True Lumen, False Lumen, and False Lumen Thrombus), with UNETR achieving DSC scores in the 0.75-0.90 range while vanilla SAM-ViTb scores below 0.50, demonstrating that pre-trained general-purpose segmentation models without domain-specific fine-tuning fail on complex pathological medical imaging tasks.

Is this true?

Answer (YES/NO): NO